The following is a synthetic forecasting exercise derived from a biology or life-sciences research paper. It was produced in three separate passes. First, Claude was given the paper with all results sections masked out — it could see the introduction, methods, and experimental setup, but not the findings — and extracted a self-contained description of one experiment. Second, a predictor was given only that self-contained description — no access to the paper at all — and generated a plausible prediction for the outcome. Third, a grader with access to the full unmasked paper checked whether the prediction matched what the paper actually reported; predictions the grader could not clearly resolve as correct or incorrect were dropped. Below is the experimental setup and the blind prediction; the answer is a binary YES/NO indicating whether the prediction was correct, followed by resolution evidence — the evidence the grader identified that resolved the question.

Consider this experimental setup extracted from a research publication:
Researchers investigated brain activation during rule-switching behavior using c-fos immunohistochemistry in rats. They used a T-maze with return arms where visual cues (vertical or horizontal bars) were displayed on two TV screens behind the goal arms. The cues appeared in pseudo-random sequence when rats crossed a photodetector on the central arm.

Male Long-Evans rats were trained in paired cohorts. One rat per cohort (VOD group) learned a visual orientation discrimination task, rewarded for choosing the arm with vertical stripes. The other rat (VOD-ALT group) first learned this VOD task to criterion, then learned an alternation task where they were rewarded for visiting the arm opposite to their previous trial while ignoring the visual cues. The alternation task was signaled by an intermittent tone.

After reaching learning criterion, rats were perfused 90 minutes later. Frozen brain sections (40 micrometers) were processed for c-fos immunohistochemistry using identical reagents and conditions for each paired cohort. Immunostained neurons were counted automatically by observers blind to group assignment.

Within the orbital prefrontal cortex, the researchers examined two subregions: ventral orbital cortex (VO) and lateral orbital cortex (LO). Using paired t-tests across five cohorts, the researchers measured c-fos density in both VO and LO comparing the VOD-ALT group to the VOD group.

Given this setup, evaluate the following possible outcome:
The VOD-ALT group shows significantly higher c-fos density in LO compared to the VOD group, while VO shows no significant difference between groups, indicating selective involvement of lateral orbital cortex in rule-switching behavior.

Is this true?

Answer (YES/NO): NO